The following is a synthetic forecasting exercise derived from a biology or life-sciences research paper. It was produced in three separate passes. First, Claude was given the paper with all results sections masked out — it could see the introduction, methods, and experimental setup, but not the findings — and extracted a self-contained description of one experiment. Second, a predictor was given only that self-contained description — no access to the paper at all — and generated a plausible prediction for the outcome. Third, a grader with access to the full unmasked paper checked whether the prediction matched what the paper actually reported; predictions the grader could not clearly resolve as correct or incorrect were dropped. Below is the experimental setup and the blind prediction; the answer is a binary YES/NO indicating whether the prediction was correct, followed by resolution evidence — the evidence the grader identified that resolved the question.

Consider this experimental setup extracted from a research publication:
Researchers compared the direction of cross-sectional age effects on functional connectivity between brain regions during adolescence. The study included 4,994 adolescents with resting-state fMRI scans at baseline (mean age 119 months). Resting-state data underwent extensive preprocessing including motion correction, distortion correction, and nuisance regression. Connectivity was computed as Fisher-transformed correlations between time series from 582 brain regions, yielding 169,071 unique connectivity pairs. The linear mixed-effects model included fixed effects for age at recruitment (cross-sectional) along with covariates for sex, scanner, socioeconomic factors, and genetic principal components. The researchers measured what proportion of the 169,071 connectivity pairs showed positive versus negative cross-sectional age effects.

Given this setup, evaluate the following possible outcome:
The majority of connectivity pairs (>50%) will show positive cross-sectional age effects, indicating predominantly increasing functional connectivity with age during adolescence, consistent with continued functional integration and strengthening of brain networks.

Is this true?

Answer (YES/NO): YES